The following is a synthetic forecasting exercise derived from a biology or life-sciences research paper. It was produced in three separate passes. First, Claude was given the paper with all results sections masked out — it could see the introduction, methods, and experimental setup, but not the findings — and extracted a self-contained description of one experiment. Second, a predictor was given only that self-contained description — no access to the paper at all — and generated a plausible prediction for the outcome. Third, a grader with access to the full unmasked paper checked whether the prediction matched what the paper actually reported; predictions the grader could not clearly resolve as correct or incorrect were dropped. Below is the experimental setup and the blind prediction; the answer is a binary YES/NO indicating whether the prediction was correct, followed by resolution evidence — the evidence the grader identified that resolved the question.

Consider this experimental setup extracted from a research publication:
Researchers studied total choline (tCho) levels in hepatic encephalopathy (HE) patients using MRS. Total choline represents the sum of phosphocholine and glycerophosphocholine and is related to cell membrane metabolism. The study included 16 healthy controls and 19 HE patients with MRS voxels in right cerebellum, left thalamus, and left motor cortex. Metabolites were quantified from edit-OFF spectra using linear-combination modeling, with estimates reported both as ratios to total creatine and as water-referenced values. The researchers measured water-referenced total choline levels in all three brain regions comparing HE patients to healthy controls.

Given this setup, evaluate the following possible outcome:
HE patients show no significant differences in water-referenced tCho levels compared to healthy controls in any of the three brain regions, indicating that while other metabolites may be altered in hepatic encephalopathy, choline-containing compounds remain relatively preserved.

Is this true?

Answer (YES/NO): NO